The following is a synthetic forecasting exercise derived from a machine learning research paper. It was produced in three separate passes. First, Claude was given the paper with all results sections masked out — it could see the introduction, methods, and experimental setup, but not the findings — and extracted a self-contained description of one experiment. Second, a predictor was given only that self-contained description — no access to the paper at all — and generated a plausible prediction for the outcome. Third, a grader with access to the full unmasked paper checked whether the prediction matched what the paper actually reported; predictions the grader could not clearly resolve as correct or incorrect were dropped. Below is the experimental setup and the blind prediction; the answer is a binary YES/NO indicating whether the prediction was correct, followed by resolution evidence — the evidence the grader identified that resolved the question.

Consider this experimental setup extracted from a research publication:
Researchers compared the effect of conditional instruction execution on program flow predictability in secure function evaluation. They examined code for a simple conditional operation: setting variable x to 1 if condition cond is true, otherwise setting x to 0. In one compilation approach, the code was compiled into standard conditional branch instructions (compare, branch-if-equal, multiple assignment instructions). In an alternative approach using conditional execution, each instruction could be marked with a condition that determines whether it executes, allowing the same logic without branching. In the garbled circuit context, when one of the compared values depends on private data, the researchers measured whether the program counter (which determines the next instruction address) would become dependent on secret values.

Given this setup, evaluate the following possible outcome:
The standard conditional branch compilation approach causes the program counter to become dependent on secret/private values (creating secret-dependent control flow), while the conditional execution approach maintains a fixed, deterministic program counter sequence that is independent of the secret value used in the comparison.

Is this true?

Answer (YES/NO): YES